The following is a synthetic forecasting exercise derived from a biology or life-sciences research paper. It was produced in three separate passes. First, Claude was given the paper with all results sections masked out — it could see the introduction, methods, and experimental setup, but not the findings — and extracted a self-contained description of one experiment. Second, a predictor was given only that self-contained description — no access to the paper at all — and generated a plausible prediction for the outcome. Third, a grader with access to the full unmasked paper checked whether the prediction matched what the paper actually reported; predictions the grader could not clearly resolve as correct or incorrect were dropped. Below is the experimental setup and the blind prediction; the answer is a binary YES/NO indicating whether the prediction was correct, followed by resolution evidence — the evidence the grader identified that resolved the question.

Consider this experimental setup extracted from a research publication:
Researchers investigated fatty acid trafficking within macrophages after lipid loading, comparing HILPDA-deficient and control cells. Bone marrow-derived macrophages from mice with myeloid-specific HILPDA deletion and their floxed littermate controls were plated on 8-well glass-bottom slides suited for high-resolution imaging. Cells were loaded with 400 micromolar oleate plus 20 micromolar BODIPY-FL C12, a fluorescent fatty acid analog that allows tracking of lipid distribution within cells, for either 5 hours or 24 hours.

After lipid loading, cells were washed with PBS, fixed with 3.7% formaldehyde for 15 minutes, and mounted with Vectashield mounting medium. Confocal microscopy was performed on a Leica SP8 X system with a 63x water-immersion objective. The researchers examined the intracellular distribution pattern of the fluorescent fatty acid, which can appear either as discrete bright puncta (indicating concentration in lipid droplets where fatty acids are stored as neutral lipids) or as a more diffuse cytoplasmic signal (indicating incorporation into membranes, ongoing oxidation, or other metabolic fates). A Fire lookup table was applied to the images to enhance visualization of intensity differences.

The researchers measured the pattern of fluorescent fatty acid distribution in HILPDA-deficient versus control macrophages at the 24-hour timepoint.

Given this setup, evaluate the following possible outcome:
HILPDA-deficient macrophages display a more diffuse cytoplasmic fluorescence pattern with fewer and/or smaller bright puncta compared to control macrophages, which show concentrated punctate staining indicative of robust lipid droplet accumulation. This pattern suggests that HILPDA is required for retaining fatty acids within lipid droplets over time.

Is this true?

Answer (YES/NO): YES